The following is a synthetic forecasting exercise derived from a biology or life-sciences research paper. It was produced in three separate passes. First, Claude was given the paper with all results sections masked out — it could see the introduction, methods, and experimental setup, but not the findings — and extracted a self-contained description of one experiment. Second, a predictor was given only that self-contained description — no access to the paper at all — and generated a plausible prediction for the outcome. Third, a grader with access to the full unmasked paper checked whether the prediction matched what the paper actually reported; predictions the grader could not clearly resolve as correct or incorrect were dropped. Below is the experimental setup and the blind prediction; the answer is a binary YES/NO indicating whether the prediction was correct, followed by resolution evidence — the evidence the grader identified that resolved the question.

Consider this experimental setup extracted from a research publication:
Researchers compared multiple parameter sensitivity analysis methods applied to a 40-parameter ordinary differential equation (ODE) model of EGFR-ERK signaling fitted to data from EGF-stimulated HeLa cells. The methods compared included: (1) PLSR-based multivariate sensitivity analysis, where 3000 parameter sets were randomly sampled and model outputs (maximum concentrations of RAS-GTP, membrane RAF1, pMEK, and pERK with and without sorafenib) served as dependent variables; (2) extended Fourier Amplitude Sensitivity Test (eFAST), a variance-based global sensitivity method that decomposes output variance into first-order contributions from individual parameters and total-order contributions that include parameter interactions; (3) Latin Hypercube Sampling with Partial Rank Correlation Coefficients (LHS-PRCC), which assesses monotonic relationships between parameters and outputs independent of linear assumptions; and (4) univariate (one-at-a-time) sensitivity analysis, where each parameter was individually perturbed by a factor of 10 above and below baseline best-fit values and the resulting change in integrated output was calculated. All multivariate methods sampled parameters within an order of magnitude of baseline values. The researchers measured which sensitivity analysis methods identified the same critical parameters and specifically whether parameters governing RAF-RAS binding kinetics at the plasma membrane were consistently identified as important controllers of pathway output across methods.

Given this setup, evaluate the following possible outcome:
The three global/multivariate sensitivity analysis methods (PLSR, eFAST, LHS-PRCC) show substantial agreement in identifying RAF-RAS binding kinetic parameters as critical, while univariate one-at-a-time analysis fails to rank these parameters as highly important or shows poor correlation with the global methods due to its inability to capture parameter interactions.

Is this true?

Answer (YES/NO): YES